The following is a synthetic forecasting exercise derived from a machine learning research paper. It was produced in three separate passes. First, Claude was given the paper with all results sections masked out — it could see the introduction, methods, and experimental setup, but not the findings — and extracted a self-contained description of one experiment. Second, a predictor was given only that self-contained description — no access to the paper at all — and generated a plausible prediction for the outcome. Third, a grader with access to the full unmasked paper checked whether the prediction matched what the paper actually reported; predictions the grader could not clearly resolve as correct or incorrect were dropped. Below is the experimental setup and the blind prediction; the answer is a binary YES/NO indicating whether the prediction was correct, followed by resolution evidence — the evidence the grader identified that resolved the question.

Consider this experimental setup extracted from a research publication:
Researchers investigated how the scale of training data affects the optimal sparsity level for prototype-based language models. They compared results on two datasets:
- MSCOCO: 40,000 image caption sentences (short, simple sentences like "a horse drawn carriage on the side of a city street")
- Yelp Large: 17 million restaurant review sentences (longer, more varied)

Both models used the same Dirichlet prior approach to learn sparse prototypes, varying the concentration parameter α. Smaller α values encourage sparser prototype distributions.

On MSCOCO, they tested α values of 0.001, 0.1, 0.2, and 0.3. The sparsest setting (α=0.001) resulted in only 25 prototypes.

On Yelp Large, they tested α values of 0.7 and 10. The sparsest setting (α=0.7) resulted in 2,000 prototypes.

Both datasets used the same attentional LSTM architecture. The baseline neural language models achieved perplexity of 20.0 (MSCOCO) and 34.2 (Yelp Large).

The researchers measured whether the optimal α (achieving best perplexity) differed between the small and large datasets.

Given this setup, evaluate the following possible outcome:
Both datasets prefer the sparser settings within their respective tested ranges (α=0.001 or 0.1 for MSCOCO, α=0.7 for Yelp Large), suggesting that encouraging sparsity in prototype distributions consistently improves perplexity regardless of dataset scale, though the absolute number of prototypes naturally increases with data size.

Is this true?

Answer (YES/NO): NO